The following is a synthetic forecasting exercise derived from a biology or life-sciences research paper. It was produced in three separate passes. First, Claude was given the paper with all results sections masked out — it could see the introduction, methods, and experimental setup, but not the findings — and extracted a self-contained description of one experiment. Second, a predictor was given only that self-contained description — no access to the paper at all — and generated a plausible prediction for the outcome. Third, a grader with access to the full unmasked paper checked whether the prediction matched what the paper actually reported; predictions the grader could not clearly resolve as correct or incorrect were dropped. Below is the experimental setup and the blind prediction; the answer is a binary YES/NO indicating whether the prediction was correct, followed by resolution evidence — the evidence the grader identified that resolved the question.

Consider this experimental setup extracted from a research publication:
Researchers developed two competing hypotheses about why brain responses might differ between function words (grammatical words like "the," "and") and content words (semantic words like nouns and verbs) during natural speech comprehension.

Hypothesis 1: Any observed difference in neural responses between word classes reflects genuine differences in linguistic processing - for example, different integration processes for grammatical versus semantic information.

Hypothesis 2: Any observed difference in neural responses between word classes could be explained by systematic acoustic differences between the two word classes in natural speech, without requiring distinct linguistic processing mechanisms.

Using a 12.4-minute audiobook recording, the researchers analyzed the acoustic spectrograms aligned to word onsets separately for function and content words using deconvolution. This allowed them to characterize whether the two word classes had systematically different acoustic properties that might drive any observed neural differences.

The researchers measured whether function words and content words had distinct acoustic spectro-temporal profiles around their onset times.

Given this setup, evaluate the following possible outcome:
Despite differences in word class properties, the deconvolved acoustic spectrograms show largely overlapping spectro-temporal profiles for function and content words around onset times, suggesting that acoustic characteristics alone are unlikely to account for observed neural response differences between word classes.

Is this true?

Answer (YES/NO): NO